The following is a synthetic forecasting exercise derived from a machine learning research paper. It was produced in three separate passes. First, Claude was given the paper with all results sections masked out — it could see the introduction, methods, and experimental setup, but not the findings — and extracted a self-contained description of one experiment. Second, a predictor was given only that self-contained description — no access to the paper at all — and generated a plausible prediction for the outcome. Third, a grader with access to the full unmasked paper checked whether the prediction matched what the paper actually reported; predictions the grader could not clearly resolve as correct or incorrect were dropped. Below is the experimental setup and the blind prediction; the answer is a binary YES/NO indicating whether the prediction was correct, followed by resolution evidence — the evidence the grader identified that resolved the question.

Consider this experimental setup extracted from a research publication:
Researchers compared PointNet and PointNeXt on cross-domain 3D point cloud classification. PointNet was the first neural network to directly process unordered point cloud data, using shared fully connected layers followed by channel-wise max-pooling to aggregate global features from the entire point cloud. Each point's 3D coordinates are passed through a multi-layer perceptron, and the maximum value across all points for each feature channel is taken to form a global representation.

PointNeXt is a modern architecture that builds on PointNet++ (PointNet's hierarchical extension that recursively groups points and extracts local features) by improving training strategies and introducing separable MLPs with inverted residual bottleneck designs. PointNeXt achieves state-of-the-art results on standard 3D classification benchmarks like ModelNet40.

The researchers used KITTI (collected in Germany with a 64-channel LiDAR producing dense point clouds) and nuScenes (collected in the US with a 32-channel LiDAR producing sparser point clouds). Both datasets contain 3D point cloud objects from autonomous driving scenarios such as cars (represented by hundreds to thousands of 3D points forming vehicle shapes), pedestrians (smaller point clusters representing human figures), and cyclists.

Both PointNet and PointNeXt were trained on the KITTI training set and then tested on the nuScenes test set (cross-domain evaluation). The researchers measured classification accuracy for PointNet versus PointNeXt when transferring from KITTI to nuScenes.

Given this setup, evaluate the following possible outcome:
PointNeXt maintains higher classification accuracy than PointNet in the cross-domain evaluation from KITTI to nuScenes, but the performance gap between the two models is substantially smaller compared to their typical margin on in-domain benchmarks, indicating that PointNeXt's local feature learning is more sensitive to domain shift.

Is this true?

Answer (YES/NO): NO